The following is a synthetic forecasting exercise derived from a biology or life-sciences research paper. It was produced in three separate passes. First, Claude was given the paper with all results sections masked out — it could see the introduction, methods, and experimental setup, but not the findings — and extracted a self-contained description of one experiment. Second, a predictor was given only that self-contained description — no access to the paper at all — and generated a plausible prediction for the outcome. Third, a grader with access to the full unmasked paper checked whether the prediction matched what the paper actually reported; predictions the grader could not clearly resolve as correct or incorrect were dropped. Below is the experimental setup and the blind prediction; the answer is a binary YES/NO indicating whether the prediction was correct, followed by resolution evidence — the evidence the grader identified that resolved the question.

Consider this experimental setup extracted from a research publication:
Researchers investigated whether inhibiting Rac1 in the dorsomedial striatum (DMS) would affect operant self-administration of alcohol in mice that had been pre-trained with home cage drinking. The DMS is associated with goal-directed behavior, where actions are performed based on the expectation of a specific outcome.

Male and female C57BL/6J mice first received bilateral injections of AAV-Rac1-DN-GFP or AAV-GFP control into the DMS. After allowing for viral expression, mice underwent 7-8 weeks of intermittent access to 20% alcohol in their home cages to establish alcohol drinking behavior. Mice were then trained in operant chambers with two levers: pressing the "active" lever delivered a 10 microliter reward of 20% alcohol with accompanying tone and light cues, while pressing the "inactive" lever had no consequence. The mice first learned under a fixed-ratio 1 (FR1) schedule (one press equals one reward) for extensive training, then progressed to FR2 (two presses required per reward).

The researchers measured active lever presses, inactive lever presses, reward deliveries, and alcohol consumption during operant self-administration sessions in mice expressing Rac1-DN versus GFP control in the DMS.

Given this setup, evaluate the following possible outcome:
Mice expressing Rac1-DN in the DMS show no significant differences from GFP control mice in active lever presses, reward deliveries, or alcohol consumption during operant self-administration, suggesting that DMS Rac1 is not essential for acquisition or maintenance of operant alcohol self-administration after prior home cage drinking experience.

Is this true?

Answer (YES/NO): NO